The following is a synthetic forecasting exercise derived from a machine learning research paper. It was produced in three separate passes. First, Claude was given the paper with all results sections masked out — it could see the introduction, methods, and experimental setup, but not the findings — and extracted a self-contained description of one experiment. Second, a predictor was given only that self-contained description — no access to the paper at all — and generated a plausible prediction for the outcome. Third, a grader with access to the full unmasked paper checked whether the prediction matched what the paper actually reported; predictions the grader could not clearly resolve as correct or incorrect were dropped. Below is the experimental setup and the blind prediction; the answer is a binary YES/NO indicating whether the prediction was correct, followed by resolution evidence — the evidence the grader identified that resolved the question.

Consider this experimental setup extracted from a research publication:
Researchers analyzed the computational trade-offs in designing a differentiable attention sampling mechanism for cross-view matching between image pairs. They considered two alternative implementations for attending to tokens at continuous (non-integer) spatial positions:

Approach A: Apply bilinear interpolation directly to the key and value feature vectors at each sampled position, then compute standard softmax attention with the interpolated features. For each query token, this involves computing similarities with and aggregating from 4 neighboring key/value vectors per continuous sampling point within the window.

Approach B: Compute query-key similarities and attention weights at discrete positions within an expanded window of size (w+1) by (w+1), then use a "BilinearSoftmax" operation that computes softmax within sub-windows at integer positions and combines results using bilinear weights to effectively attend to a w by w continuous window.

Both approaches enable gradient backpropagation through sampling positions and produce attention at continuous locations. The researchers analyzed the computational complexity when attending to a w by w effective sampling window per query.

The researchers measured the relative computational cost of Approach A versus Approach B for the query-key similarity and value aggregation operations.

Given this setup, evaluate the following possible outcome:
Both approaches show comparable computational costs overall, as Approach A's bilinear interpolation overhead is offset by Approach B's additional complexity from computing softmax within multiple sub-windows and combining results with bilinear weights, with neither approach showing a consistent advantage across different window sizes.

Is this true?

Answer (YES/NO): NO